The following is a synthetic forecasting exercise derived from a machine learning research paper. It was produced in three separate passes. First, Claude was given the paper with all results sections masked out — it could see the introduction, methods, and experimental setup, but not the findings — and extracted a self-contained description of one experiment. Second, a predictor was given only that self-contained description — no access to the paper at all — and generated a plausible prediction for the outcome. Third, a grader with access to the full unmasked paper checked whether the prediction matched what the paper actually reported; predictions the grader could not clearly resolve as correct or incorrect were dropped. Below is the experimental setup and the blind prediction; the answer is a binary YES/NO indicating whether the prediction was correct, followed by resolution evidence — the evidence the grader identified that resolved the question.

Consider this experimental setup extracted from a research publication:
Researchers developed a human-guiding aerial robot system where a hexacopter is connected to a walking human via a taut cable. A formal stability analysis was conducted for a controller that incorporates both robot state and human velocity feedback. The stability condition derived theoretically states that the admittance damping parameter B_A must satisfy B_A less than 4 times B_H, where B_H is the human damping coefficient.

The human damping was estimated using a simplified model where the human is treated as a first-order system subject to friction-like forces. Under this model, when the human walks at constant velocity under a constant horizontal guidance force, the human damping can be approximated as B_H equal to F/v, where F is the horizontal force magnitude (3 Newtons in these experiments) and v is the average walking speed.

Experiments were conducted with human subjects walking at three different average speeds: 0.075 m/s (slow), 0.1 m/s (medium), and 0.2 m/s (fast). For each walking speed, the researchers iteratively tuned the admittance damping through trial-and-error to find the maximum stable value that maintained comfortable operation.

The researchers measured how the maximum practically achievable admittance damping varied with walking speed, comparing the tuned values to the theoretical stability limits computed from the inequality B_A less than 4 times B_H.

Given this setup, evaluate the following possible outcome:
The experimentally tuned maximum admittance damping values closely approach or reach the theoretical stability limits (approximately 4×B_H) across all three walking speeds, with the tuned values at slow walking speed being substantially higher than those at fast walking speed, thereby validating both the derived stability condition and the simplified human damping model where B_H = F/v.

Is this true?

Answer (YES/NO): YES